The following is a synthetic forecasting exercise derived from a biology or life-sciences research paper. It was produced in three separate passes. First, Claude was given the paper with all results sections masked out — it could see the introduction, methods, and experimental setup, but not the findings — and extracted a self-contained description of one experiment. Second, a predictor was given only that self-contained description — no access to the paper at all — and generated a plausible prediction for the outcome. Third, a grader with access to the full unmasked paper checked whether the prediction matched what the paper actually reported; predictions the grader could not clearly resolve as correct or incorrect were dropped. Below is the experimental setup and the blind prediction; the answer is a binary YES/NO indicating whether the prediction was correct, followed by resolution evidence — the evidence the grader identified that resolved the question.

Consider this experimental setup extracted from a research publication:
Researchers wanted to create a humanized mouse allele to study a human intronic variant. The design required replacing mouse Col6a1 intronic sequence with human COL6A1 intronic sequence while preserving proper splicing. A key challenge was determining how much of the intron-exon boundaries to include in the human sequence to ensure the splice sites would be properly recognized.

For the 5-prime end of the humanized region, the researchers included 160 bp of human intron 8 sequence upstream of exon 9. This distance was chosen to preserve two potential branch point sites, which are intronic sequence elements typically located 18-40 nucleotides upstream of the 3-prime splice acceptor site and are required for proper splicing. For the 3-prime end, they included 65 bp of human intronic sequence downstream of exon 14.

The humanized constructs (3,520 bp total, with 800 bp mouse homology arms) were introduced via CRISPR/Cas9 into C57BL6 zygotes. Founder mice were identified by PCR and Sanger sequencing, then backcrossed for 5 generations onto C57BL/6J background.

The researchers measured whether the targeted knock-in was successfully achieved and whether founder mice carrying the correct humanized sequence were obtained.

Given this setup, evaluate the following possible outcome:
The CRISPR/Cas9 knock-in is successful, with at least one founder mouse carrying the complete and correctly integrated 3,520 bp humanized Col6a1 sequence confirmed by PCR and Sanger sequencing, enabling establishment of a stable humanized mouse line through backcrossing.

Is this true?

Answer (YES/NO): YES